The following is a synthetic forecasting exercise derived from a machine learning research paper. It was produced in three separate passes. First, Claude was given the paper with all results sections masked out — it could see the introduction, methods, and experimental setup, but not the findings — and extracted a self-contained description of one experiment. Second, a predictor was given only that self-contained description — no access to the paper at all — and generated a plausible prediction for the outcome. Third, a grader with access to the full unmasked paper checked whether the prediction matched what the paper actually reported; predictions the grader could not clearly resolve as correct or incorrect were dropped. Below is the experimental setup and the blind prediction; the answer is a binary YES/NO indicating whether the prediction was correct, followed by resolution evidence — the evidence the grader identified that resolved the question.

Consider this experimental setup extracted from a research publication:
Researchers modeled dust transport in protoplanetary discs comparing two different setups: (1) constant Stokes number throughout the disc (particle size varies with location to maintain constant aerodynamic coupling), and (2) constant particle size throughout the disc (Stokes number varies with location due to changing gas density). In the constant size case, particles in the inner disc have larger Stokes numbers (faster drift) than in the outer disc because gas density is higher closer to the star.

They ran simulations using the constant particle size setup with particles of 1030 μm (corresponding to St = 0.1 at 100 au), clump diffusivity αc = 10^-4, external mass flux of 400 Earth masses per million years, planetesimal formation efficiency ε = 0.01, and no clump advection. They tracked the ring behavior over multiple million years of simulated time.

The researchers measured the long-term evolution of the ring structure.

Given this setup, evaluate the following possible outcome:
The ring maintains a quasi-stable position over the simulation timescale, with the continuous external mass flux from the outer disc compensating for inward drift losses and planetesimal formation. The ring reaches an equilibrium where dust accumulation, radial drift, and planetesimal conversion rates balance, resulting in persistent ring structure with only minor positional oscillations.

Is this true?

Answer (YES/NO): NO